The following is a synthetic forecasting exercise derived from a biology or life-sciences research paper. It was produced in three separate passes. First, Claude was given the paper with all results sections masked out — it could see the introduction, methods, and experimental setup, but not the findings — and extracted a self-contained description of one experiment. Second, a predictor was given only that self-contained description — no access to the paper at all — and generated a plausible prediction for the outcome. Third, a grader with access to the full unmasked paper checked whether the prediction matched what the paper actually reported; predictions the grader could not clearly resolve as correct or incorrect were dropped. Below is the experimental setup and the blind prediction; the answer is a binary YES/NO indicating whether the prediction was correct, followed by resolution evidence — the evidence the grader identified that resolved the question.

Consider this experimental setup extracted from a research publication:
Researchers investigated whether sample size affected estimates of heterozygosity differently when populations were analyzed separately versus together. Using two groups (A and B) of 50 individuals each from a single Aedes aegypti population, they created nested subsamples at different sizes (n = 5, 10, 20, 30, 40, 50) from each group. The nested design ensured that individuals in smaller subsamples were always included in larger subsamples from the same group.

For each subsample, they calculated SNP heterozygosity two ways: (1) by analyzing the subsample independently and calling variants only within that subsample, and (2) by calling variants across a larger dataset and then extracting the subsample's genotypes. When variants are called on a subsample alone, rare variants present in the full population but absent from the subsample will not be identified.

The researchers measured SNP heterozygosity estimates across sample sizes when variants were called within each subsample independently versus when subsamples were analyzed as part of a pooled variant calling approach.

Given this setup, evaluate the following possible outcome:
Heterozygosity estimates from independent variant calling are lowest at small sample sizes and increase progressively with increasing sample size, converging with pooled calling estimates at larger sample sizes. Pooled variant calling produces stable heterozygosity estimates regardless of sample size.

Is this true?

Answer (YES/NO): NO